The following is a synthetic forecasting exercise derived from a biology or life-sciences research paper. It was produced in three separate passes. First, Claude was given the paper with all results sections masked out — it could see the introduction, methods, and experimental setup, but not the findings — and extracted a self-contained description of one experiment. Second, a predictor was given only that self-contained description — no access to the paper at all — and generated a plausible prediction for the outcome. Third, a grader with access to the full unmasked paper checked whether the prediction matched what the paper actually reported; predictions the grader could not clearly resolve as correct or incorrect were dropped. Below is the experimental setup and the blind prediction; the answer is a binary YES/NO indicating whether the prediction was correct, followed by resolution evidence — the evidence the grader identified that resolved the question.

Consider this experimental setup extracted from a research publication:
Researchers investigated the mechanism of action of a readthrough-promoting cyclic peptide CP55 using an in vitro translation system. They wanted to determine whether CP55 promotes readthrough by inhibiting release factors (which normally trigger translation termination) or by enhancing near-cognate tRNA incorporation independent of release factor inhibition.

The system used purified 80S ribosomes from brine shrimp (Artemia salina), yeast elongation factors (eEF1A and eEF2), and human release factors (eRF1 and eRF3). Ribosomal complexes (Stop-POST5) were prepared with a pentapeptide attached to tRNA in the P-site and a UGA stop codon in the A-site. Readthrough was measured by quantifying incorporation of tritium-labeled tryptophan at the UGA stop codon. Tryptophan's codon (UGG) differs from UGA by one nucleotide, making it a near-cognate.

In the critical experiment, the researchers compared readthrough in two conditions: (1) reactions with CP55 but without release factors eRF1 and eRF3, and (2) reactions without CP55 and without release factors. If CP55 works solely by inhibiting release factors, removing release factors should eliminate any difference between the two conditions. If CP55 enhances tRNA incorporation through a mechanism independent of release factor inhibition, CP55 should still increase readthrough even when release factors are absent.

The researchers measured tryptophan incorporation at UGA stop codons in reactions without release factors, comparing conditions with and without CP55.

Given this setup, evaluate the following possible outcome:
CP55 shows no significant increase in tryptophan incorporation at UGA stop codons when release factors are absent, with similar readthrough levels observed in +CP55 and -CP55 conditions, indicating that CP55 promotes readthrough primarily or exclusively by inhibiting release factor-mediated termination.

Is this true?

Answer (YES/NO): NO